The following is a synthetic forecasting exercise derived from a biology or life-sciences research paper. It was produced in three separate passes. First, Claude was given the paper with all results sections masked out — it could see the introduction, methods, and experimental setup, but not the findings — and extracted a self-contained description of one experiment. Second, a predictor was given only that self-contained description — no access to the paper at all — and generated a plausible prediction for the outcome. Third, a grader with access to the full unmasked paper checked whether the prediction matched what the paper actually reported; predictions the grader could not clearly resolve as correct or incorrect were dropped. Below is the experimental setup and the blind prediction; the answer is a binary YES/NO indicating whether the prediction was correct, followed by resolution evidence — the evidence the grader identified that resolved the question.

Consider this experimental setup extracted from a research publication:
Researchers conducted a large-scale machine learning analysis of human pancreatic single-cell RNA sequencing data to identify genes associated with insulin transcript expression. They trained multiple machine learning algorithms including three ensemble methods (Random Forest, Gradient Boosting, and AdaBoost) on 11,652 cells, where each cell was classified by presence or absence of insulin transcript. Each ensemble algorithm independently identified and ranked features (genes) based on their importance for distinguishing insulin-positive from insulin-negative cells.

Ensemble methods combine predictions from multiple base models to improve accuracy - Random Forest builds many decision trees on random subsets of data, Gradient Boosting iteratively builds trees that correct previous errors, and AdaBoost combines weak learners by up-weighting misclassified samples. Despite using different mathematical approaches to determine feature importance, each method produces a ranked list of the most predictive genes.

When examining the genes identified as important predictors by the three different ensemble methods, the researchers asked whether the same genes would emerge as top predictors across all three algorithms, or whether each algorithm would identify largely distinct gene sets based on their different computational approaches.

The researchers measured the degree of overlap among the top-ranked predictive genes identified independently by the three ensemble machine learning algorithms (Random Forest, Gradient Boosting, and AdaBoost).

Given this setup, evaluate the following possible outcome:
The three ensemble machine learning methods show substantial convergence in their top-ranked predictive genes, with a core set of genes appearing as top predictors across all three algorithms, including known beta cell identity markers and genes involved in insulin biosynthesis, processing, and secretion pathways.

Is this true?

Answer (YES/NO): YES